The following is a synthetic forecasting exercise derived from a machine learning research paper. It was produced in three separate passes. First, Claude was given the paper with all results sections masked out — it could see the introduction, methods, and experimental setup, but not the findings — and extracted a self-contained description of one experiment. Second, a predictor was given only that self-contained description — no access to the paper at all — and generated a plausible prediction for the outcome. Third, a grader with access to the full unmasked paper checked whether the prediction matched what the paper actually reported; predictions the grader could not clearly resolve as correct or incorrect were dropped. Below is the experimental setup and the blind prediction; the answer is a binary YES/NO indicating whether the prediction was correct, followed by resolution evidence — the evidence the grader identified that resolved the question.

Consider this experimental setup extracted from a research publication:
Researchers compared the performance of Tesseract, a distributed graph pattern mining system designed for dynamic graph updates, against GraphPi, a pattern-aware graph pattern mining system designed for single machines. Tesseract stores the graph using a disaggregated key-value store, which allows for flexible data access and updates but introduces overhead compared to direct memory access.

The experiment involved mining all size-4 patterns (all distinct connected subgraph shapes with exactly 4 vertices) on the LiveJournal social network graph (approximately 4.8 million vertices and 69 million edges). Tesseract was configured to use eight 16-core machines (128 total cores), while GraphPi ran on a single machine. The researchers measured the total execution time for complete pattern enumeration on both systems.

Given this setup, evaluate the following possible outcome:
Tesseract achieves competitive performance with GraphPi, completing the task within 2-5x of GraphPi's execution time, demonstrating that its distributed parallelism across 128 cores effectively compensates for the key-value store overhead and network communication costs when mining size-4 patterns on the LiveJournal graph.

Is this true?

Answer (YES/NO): NO